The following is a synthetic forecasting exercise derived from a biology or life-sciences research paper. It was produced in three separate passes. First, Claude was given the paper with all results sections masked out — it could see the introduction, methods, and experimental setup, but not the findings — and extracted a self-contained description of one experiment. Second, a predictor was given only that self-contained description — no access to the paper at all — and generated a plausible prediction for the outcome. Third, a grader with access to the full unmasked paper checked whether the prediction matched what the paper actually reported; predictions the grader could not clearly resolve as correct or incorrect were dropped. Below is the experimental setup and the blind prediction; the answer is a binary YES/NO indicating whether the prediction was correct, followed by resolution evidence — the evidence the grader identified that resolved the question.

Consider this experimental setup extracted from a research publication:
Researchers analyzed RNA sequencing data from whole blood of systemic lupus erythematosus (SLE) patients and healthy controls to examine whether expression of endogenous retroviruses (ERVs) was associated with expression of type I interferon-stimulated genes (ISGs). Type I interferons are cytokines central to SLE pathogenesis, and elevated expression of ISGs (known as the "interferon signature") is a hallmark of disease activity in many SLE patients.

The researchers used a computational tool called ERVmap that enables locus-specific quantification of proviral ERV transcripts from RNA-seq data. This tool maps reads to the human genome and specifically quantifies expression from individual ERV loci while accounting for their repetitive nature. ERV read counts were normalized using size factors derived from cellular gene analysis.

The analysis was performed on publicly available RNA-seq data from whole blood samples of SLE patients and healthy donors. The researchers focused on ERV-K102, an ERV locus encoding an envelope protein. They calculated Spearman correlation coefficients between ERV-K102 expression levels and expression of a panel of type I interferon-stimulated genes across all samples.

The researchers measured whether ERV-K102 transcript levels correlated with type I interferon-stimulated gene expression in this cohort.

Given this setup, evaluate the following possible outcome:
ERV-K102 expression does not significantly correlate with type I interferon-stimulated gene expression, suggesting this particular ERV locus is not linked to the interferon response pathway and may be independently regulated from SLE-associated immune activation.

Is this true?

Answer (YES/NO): NO